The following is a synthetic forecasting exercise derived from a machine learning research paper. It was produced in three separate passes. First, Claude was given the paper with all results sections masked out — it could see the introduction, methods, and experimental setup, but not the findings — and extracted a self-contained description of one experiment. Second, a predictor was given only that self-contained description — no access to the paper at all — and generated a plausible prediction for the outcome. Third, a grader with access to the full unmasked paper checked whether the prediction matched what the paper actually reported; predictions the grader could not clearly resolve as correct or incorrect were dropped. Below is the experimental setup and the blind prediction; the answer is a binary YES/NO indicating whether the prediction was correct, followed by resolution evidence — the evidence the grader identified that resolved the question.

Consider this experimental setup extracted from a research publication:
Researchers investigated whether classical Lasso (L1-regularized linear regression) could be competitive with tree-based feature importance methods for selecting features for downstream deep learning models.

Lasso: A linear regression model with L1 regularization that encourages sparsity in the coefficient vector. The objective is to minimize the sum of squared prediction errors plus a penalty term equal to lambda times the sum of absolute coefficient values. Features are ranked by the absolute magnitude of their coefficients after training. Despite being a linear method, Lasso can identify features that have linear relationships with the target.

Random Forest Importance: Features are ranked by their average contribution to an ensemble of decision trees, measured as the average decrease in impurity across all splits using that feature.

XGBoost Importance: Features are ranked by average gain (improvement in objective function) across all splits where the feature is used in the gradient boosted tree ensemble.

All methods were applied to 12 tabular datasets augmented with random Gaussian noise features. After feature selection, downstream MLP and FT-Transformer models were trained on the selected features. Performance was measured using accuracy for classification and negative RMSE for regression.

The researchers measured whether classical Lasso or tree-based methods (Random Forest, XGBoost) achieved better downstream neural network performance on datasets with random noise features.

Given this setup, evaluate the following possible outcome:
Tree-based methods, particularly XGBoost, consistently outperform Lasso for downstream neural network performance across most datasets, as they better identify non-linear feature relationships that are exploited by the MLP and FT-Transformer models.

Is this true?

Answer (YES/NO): YES